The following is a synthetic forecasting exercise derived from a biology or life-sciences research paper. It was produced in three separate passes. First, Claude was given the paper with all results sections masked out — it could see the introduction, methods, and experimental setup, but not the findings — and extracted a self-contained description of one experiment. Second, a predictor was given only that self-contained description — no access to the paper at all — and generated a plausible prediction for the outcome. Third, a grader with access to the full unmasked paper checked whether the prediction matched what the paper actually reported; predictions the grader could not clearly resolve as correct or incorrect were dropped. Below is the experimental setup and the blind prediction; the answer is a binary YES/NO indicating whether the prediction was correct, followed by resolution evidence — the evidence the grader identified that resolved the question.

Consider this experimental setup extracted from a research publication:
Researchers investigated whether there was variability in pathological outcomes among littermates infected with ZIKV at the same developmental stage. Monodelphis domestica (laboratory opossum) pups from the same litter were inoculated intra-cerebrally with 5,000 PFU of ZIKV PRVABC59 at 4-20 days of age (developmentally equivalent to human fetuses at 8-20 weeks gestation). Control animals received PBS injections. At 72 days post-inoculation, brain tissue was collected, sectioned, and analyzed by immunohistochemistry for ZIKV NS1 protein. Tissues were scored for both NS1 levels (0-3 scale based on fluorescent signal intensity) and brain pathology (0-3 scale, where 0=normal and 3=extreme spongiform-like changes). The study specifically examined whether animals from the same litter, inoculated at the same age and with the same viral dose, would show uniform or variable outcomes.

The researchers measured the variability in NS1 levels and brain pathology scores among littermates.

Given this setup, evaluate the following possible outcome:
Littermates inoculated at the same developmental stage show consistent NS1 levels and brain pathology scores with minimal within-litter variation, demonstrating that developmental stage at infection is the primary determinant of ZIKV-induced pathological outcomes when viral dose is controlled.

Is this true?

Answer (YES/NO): NO